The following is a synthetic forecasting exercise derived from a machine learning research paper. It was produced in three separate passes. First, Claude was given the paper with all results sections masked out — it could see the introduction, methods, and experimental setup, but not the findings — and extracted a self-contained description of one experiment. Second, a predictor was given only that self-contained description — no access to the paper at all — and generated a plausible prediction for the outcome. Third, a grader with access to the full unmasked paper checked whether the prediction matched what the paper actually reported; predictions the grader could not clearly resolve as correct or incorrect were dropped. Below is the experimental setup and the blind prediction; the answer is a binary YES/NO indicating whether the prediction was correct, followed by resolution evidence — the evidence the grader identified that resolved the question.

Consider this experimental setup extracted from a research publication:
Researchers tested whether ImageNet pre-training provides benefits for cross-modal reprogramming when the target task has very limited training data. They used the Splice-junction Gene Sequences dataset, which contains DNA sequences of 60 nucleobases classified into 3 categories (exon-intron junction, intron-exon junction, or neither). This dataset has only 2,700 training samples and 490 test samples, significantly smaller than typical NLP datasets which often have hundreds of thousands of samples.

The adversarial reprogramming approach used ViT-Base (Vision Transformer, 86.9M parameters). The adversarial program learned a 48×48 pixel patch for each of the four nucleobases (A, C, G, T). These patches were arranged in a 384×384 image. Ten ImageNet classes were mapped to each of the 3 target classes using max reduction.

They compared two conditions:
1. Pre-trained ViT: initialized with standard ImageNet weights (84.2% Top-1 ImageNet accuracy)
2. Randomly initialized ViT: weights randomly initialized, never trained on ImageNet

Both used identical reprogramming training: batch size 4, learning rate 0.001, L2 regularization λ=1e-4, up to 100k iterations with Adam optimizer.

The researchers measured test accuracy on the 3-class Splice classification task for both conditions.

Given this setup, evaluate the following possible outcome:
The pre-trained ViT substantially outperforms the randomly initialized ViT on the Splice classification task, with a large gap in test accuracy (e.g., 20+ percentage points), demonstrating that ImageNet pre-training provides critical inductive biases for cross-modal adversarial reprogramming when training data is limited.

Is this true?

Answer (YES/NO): YES